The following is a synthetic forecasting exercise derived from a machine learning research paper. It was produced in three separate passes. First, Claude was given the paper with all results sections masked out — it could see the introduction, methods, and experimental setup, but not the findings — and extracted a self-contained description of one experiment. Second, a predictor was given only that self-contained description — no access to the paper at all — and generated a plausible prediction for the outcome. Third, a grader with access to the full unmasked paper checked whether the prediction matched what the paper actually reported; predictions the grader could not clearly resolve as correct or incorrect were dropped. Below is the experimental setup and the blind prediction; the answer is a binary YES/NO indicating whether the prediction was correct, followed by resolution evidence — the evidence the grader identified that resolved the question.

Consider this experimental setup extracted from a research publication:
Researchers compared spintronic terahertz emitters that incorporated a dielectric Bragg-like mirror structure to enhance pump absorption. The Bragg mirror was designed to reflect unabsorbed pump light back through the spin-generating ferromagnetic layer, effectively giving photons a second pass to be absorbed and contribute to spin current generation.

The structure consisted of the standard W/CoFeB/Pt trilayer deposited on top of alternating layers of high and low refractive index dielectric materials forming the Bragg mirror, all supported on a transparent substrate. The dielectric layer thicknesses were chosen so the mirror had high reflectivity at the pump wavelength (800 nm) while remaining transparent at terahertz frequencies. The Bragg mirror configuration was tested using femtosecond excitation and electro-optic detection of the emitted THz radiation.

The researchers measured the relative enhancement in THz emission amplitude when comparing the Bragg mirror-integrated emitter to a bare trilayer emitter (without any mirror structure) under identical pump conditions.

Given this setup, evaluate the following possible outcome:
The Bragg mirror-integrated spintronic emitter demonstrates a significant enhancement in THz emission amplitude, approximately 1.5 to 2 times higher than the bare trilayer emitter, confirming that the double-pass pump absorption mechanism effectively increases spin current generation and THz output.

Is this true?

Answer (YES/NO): NO